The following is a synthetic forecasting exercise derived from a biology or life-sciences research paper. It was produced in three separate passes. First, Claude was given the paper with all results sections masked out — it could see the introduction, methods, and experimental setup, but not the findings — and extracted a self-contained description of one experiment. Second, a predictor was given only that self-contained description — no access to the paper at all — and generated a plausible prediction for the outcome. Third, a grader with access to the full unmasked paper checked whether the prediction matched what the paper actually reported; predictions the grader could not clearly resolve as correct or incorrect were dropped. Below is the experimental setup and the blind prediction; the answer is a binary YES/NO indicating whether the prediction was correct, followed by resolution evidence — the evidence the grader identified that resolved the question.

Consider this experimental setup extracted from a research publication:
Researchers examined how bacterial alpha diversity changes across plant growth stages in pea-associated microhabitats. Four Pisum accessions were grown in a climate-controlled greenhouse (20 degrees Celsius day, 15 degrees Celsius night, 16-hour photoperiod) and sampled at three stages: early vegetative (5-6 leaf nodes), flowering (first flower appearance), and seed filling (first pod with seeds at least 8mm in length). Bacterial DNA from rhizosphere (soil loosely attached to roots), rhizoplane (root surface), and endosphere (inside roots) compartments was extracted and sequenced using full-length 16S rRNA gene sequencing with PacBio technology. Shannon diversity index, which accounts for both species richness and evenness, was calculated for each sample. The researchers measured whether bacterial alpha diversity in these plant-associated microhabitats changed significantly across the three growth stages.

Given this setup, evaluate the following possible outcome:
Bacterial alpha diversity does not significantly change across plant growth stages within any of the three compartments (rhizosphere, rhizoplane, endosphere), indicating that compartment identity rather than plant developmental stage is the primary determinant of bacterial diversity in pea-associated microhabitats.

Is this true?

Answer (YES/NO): YES